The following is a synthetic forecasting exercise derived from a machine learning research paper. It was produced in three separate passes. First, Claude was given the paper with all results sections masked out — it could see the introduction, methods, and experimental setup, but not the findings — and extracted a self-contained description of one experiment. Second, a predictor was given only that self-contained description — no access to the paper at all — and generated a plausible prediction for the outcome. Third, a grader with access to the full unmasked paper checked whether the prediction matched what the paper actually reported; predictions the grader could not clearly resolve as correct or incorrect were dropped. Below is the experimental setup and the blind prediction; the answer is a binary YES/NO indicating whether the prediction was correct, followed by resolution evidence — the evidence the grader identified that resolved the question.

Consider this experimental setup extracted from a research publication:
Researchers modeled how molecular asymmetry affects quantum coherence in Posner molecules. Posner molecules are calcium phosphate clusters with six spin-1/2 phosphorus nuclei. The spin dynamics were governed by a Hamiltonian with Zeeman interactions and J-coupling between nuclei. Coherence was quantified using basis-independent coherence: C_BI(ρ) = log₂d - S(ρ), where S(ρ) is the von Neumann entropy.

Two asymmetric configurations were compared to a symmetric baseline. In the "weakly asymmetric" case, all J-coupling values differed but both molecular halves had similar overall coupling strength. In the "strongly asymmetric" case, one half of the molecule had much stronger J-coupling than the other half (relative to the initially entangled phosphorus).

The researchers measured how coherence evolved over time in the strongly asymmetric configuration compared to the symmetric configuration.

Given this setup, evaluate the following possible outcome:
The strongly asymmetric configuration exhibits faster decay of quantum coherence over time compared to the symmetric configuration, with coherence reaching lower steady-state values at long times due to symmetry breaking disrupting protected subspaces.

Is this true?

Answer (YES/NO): NO